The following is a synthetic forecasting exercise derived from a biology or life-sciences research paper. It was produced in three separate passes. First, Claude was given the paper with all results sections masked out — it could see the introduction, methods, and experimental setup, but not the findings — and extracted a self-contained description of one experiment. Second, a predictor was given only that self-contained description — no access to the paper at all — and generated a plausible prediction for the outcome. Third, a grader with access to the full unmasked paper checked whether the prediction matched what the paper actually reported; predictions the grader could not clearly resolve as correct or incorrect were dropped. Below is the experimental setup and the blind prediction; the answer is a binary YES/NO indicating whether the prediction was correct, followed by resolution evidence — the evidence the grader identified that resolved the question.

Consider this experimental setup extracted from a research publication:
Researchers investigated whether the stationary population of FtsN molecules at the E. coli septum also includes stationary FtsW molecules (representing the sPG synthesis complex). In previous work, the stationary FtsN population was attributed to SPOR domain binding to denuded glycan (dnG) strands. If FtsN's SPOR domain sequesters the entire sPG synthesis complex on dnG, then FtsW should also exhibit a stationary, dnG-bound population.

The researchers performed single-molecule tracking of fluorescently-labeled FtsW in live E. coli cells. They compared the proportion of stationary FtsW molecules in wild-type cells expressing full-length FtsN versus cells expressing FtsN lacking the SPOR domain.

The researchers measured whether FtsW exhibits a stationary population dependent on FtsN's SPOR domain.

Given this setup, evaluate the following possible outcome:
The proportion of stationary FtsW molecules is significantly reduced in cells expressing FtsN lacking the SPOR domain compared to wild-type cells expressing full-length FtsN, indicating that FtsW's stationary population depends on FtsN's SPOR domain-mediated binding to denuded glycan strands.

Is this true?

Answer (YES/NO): NO